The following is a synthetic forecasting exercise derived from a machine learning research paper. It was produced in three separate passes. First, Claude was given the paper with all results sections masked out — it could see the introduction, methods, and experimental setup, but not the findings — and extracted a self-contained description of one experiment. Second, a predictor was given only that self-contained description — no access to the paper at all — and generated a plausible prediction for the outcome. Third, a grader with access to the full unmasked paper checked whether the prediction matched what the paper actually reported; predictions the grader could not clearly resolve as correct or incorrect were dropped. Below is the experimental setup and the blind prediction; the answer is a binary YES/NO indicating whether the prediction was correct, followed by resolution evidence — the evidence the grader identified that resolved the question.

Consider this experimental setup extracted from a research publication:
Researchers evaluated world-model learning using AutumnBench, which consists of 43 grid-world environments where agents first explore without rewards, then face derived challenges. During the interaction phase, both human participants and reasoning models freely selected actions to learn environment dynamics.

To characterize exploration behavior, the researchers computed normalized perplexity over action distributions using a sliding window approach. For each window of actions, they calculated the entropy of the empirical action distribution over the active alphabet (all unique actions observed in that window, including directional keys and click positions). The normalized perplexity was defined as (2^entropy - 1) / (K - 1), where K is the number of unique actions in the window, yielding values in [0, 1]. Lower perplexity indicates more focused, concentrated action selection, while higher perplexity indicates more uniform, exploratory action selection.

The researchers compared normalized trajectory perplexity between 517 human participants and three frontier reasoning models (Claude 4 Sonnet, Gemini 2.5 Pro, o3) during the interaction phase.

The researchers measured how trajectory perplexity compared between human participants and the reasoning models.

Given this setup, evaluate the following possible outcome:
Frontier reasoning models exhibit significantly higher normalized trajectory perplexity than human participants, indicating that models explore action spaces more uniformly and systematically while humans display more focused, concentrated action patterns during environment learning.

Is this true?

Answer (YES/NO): YES